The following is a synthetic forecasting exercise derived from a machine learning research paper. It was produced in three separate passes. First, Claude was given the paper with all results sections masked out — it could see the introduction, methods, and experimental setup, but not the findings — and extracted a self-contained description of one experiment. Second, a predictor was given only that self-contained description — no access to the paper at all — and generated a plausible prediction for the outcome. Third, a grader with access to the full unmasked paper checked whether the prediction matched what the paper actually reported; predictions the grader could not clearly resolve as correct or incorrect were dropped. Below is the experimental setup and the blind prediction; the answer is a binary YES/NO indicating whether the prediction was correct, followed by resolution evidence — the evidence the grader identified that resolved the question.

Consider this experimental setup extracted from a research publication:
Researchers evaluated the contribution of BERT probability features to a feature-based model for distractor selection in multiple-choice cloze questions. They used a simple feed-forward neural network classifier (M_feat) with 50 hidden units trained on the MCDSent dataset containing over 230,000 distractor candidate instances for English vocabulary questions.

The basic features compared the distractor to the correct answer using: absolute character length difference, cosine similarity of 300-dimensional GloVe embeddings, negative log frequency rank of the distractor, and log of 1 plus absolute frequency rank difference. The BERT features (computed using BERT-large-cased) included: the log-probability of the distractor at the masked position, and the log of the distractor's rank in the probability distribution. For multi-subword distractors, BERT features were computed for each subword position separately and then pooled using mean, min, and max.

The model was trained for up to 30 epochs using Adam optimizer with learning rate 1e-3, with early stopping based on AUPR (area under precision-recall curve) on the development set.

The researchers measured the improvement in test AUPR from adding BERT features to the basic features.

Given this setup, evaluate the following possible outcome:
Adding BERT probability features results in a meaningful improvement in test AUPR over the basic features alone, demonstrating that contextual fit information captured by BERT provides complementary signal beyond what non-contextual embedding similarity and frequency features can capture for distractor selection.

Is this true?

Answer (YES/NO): YES